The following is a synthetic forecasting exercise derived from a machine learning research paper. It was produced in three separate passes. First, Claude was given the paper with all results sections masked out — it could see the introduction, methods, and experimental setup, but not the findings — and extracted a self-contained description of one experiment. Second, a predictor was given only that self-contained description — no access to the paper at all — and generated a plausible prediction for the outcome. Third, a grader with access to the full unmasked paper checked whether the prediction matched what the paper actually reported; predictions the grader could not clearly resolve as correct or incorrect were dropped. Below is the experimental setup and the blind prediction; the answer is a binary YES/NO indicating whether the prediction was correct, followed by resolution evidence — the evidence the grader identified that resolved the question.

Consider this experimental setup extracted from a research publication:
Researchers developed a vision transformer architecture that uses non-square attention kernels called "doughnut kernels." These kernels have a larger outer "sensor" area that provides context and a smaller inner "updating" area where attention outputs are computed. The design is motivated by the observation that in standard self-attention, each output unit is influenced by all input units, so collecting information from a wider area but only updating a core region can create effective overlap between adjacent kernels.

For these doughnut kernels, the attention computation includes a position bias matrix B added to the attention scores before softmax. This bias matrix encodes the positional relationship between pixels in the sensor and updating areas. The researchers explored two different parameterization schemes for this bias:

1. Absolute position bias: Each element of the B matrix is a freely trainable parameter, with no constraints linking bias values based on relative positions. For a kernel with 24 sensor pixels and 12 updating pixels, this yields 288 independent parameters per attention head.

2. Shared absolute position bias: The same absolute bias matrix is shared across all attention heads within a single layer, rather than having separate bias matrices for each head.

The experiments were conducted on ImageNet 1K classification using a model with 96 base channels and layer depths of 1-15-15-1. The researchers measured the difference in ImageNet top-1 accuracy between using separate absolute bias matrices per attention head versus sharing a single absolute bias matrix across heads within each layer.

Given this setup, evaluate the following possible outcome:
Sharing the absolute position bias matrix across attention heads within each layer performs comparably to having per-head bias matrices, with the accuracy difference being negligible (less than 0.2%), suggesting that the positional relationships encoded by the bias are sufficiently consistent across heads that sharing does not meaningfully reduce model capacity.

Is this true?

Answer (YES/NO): YES